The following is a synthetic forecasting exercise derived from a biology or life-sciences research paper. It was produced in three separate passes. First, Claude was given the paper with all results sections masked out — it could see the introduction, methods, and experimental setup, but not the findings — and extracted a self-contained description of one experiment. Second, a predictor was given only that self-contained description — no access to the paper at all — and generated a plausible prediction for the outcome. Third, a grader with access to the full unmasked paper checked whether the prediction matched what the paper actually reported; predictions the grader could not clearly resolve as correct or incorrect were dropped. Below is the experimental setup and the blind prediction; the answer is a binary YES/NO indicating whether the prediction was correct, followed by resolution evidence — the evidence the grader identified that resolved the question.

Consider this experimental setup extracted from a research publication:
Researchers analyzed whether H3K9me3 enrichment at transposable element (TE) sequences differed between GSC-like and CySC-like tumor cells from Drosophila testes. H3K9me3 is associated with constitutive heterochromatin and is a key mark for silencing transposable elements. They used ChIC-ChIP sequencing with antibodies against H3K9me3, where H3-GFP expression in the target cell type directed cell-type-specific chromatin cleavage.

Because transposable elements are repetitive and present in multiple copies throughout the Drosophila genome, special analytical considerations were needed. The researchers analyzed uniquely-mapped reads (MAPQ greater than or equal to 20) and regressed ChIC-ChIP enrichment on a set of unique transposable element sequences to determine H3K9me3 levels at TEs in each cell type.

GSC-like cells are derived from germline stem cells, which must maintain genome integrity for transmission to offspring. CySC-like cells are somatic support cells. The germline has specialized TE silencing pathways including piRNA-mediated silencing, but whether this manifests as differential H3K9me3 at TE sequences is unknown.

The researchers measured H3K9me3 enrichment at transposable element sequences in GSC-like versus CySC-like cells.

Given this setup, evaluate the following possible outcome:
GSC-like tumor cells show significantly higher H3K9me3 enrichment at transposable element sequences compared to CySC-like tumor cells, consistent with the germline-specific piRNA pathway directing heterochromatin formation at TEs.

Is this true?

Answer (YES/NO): NO